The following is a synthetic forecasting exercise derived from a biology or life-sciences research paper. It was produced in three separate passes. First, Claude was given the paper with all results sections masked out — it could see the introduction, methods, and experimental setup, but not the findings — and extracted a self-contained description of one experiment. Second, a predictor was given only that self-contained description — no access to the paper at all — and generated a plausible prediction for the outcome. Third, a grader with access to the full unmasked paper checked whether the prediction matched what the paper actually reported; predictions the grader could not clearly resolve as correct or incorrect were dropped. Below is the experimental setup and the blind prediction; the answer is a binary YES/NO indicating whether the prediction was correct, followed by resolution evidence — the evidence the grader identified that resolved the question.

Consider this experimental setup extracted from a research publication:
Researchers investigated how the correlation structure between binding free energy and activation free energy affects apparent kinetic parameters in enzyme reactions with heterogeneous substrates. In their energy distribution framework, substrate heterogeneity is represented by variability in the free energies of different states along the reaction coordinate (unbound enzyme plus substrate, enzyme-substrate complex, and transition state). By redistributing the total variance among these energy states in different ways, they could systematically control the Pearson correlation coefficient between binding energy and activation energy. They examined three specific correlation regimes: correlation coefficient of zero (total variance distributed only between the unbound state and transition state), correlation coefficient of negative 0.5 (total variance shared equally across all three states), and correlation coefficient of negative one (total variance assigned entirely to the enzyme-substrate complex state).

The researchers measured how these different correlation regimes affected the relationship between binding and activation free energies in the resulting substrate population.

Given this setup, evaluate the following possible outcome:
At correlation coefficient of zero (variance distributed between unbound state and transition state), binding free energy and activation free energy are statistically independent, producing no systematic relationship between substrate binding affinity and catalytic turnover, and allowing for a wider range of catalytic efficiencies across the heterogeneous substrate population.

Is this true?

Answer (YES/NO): YES